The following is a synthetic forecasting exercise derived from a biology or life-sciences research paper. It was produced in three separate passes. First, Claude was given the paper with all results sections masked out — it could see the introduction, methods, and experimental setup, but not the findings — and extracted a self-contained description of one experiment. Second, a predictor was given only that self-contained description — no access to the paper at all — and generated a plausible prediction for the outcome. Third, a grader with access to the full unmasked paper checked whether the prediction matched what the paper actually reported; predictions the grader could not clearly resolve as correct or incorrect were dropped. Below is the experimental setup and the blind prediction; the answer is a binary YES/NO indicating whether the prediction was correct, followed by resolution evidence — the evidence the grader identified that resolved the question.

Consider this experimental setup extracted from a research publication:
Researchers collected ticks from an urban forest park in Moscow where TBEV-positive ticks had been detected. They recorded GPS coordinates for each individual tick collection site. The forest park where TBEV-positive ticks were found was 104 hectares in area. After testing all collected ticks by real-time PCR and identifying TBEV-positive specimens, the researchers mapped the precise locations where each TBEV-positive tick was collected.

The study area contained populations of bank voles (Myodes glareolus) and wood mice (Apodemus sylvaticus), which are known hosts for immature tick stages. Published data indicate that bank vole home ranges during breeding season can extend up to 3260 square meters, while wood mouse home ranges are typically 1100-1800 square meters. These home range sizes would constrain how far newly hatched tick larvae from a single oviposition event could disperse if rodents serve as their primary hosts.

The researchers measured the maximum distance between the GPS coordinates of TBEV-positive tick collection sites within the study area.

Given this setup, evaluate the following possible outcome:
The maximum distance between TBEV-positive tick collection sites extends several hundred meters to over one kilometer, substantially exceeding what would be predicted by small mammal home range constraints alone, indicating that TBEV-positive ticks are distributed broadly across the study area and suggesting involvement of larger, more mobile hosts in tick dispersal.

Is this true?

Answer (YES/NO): NO